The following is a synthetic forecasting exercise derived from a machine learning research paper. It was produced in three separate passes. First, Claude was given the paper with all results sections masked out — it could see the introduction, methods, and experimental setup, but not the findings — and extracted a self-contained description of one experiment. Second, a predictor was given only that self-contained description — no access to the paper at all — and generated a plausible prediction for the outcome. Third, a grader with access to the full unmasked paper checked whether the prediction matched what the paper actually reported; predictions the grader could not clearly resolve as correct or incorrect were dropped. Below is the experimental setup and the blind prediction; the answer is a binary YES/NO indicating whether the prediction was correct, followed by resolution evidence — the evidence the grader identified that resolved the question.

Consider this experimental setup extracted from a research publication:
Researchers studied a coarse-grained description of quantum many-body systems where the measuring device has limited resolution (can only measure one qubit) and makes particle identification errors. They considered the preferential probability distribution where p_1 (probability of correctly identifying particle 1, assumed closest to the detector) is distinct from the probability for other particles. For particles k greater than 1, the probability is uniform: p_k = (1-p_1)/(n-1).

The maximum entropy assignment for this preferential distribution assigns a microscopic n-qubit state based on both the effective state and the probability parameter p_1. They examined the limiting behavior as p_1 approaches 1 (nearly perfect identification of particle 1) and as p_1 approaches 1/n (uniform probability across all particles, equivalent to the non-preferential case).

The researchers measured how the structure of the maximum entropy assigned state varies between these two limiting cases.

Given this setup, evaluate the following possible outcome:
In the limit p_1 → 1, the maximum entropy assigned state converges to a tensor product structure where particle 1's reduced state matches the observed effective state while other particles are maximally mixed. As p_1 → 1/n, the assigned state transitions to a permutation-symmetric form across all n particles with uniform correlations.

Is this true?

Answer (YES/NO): NO